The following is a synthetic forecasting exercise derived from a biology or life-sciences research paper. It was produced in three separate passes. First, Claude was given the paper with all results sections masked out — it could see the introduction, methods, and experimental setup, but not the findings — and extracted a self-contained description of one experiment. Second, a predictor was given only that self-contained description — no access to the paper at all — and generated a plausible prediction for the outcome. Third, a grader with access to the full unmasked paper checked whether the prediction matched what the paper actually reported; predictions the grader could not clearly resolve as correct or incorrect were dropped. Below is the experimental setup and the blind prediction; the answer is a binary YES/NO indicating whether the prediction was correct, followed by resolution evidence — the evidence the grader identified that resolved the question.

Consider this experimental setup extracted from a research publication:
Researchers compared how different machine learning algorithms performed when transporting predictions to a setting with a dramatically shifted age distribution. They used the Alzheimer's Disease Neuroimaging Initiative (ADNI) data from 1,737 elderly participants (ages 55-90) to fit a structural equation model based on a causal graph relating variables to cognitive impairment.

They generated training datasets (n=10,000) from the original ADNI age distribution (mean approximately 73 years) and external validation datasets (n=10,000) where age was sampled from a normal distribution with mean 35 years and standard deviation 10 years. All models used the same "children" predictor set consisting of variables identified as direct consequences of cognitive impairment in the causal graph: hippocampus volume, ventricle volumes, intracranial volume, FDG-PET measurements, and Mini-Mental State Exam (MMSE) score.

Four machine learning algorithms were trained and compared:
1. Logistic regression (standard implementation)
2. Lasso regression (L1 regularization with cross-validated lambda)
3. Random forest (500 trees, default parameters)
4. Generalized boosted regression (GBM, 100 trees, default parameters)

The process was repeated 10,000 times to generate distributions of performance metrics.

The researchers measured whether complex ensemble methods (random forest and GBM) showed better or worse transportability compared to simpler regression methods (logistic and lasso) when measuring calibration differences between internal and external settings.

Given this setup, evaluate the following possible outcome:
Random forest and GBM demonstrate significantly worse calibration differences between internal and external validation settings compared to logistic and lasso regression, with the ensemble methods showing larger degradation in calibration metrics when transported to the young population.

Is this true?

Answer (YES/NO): YES